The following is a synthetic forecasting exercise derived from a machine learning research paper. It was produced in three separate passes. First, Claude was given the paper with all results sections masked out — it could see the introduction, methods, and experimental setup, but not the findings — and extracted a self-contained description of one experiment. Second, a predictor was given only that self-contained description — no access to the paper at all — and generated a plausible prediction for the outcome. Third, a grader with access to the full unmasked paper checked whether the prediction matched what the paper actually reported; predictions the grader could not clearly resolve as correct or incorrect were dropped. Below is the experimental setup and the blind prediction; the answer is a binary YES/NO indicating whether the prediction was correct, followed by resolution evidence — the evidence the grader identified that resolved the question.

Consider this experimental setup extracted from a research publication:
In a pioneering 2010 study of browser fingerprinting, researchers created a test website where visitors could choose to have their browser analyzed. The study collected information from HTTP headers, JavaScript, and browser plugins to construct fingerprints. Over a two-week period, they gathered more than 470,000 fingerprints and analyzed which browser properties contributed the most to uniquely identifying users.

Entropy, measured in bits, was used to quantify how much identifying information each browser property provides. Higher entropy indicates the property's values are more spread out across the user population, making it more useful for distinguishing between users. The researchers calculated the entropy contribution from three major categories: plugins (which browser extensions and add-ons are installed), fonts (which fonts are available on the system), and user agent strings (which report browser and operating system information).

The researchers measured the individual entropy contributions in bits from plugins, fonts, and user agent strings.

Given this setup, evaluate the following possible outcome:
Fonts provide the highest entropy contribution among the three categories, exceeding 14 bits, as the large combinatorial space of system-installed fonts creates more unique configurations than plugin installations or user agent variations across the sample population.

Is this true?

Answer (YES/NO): NO